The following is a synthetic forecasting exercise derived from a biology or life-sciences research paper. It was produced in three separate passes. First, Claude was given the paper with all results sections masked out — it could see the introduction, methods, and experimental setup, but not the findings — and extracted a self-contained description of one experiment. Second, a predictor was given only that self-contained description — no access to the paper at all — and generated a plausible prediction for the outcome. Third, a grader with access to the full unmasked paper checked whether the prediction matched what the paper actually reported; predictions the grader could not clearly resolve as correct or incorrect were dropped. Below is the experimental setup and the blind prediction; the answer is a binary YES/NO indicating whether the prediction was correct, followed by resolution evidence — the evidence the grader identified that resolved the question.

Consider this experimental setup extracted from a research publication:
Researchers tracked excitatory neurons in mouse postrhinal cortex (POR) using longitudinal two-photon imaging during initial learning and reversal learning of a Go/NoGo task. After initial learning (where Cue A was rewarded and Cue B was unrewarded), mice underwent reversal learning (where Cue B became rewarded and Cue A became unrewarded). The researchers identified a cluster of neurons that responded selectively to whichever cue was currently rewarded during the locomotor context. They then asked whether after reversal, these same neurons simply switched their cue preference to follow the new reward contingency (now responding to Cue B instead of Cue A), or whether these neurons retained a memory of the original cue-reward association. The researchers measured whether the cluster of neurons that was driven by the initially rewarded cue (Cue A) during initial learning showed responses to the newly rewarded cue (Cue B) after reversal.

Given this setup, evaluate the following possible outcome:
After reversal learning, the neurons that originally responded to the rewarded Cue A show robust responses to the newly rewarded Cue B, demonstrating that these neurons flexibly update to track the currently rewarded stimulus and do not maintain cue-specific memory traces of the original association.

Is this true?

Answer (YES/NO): NO